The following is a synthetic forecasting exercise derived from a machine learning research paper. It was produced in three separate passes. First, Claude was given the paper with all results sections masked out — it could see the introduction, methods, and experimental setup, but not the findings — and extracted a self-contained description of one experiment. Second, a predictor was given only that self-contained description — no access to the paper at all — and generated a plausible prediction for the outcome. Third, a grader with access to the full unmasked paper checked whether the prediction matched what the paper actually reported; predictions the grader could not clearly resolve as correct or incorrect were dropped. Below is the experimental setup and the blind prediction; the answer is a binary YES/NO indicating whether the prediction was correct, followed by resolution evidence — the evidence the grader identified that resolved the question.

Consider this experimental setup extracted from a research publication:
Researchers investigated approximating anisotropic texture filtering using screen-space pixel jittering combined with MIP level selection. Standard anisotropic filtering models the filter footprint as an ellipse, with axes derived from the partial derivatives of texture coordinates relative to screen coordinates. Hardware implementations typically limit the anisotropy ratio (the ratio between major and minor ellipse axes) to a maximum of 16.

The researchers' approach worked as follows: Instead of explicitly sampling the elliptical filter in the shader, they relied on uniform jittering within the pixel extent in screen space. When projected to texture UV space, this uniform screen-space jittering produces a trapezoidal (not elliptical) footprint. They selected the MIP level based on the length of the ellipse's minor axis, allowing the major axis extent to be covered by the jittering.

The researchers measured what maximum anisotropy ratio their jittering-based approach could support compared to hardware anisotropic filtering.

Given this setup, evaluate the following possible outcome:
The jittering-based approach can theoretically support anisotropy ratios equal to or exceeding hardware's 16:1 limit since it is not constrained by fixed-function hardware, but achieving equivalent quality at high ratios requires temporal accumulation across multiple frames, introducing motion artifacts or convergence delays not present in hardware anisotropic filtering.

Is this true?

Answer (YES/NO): YES